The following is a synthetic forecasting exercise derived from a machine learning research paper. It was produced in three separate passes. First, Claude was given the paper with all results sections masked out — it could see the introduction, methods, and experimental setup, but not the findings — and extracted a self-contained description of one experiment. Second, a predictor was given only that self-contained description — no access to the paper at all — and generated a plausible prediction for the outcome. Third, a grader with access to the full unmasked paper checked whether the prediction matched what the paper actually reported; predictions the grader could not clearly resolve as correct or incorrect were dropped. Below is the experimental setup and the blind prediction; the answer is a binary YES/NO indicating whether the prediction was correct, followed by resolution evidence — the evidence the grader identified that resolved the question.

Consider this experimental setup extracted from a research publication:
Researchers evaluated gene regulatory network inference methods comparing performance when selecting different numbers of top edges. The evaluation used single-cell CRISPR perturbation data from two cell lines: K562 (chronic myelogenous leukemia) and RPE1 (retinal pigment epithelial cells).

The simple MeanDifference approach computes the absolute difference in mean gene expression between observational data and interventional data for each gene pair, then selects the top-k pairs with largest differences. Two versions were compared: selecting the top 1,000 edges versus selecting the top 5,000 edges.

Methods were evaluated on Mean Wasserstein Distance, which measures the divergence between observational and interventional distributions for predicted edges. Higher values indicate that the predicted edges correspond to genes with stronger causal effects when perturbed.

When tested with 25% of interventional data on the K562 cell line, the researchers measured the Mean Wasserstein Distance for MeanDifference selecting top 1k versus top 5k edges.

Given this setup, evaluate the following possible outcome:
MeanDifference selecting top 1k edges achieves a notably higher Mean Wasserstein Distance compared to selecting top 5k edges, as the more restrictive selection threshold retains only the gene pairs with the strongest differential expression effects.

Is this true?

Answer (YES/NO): YES